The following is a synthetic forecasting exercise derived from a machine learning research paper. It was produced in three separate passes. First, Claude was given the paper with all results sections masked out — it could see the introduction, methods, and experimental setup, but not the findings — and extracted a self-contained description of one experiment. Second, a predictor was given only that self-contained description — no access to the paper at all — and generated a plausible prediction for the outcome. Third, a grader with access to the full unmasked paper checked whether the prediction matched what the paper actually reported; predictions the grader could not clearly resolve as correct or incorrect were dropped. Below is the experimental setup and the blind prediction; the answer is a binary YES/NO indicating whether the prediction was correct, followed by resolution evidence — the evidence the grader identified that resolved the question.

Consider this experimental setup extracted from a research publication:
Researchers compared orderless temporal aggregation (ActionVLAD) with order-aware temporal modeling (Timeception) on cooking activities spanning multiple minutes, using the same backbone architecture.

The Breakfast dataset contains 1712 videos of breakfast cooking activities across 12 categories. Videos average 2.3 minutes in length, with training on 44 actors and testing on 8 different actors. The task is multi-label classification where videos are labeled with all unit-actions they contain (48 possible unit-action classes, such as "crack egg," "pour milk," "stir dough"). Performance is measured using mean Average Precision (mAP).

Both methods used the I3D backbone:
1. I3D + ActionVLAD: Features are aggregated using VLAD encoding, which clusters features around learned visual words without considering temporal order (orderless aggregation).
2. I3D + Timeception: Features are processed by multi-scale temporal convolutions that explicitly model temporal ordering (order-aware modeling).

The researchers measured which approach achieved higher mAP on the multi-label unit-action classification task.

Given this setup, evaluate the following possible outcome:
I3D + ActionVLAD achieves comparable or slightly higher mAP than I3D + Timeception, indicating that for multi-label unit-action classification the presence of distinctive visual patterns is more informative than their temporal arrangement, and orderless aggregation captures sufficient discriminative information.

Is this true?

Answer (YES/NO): NO